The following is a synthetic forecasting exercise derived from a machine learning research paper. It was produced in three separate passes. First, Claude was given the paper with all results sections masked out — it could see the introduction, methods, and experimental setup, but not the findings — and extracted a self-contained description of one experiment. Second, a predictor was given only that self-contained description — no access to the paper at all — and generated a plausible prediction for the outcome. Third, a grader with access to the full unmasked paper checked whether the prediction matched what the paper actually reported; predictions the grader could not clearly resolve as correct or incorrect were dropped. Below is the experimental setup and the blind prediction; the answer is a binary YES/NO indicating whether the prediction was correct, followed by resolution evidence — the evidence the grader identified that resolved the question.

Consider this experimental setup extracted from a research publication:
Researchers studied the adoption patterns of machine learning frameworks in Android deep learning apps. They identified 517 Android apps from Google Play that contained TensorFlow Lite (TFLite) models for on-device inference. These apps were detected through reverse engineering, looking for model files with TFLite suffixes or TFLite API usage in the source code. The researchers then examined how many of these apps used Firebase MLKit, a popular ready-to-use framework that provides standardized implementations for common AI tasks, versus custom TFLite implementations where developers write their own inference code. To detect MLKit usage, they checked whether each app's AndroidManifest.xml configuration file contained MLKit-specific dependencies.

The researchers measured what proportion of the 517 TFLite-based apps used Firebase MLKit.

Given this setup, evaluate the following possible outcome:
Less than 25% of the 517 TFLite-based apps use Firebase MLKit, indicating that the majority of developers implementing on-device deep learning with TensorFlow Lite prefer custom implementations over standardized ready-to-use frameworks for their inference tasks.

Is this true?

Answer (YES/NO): NO